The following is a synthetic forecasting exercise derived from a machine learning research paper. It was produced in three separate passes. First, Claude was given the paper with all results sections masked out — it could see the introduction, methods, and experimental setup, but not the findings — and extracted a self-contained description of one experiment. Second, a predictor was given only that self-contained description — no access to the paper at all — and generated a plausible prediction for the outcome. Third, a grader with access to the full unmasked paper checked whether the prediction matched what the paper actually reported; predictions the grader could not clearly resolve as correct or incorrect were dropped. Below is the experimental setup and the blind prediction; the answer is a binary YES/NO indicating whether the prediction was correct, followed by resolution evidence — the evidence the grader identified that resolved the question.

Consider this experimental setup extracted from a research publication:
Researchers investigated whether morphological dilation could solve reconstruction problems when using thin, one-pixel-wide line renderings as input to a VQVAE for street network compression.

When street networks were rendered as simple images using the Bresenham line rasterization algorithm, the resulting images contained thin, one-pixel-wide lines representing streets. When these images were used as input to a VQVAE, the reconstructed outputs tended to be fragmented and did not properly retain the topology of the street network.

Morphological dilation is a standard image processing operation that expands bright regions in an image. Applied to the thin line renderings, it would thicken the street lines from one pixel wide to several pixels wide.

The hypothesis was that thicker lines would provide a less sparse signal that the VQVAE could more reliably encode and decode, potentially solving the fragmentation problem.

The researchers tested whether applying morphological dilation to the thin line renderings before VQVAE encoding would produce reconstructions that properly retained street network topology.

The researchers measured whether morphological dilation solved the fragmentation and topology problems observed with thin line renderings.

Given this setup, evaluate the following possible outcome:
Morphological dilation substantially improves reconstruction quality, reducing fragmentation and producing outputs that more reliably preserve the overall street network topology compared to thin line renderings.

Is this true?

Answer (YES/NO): NO